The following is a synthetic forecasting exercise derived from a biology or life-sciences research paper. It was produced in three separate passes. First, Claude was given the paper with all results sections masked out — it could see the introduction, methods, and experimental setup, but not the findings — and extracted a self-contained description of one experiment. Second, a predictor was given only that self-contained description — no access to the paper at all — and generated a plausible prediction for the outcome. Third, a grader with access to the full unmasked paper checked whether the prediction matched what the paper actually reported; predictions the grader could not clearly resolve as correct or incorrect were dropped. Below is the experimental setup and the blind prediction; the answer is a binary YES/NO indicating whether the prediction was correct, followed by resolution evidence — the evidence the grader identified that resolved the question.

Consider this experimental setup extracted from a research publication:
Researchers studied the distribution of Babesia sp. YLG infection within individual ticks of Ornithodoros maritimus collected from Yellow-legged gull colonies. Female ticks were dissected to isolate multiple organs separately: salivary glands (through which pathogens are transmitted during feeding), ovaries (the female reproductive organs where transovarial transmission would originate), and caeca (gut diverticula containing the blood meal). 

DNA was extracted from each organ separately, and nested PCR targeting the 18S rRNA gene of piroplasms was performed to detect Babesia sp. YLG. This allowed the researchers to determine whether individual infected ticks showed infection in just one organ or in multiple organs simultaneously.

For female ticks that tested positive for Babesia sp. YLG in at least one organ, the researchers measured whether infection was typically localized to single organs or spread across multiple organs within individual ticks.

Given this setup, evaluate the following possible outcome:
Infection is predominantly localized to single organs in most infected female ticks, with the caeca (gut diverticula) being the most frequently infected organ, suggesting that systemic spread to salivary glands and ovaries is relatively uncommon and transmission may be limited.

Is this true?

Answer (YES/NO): NO